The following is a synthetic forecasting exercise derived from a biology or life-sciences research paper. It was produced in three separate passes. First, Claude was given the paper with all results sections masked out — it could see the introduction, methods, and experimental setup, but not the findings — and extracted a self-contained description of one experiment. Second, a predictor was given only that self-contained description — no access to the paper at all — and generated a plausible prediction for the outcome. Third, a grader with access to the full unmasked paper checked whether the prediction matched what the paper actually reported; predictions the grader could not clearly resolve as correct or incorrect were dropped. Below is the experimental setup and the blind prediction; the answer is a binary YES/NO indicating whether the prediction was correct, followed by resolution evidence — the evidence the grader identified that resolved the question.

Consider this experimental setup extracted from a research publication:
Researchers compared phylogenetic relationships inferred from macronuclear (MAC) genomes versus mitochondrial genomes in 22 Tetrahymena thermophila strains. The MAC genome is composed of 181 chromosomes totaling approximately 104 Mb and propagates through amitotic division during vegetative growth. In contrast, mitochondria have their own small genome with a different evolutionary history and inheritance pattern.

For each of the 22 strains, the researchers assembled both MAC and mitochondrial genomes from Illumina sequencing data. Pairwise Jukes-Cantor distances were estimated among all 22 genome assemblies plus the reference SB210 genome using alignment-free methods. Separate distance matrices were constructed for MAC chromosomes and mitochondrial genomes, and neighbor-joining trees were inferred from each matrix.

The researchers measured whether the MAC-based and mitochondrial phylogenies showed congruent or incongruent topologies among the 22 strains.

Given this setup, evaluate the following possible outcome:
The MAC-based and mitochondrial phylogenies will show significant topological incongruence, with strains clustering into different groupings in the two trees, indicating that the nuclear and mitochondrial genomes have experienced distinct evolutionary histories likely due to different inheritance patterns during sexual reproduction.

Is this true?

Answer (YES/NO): YES